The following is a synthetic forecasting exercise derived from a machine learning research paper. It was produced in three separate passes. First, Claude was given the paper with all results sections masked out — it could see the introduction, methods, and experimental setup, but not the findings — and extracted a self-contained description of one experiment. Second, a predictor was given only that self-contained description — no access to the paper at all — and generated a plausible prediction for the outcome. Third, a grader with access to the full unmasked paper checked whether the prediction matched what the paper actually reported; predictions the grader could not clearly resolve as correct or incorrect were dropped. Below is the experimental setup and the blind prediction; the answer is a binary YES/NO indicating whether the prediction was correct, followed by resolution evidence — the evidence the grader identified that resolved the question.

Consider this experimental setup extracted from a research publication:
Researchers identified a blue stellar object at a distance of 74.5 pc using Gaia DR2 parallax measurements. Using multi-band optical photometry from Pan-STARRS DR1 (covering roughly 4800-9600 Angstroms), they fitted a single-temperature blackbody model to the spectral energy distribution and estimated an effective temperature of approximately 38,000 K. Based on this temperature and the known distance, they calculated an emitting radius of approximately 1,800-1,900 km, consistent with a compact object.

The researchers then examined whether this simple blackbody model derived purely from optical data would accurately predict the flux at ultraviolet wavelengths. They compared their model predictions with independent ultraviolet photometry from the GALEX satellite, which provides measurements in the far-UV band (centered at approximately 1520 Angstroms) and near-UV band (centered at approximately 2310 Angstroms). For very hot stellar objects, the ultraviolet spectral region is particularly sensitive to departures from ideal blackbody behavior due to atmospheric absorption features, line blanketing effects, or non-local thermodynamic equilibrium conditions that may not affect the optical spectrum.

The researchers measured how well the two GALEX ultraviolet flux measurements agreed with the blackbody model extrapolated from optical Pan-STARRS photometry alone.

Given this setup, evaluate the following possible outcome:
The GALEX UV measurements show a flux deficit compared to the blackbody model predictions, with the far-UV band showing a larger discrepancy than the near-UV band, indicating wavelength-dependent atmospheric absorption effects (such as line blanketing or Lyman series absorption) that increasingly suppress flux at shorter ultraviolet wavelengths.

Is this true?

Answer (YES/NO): NO